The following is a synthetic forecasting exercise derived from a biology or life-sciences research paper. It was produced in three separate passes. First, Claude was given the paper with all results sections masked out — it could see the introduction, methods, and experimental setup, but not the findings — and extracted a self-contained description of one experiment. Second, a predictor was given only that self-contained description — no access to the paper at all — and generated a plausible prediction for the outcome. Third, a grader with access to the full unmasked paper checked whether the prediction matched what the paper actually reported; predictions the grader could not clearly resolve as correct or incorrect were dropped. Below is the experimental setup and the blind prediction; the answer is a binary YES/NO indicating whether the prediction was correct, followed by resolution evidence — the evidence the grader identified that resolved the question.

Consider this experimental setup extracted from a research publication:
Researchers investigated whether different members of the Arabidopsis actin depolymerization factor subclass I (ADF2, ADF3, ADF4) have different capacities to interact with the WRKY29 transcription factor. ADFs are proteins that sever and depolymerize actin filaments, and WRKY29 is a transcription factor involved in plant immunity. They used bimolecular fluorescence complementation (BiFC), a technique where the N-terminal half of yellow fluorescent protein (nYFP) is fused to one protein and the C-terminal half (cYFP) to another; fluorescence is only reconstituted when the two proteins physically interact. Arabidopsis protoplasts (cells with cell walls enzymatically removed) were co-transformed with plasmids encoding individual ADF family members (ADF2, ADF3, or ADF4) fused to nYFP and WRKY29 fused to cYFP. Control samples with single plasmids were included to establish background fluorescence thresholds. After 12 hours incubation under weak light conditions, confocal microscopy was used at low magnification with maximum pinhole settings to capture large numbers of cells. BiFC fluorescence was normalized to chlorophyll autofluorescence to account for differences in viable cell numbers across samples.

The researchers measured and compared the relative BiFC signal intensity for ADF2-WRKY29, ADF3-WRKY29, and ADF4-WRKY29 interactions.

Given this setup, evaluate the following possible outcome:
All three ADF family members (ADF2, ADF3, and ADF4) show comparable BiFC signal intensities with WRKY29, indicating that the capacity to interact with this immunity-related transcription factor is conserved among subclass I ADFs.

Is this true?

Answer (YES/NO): YES